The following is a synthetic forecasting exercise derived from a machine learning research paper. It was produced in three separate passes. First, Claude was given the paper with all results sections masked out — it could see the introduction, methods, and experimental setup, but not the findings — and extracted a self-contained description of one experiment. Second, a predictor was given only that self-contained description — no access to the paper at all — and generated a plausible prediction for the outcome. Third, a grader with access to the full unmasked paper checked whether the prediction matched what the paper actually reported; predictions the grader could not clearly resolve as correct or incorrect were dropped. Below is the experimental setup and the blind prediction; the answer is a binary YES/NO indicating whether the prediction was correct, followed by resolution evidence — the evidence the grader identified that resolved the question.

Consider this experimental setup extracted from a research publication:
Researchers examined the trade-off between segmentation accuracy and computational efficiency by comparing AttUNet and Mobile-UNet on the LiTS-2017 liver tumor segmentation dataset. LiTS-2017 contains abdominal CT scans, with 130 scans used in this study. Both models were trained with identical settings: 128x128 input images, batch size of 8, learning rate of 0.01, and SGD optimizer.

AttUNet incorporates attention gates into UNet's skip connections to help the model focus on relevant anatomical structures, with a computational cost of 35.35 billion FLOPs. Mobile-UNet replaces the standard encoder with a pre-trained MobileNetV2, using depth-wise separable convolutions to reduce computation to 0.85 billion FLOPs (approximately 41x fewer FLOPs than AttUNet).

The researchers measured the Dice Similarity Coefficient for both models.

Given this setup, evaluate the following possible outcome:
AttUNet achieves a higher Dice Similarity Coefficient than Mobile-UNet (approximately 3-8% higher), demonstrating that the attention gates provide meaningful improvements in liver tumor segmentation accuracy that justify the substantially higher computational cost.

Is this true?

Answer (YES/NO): NO